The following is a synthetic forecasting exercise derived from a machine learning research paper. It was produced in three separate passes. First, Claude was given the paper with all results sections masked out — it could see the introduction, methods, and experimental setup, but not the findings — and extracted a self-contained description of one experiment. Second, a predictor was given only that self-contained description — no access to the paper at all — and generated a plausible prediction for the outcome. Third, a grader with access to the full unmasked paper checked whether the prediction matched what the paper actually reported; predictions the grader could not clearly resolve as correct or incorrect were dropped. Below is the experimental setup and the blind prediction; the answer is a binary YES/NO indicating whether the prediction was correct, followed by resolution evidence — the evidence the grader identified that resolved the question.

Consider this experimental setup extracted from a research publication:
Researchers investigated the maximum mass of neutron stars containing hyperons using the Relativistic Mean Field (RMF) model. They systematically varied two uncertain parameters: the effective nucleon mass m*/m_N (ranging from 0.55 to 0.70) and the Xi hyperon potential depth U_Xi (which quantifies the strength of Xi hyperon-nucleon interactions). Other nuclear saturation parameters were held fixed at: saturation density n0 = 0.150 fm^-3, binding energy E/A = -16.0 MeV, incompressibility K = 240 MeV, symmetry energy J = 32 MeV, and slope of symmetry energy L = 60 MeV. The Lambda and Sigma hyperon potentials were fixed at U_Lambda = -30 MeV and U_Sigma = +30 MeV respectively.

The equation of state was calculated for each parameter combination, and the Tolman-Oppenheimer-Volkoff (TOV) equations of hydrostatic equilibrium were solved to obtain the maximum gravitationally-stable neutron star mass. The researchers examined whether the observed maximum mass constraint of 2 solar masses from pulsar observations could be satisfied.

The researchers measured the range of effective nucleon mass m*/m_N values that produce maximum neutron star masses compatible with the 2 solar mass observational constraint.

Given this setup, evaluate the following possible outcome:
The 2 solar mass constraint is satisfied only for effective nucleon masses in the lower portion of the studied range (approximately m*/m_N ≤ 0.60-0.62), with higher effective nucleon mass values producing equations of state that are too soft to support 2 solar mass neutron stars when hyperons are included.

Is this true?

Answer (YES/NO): NO